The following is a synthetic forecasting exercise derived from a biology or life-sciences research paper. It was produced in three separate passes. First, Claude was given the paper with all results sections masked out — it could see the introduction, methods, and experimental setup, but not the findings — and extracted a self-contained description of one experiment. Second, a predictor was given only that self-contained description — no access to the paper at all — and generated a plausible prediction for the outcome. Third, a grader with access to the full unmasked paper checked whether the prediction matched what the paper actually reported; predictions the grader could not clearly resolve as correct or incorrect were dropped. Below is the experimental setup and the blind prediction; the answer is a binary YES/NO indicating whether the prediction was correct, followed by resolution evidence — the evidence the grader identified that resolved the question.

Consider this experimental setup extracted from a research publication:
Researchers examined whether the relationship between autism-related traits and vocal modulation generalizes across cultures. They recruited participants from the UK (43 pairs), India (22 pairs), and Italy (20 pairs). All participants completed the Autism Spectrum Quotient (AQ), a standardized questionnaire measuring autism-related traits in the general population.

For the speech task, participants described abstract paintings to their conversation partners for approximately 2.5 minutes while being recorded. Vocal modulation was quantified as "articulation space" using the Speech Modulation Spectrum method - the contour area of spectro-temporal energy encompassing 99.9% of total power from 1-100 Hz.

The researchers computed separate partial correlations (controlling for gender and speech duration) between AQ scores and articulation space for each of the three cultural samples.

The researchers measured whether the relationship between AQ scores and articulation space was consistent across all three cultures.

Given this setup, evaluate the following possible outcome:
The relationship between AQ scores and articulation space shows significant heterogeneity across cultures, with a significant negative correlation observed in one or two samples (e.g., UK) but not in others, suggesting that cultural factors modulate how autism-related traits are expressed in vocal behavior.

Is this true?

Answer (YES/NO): YES